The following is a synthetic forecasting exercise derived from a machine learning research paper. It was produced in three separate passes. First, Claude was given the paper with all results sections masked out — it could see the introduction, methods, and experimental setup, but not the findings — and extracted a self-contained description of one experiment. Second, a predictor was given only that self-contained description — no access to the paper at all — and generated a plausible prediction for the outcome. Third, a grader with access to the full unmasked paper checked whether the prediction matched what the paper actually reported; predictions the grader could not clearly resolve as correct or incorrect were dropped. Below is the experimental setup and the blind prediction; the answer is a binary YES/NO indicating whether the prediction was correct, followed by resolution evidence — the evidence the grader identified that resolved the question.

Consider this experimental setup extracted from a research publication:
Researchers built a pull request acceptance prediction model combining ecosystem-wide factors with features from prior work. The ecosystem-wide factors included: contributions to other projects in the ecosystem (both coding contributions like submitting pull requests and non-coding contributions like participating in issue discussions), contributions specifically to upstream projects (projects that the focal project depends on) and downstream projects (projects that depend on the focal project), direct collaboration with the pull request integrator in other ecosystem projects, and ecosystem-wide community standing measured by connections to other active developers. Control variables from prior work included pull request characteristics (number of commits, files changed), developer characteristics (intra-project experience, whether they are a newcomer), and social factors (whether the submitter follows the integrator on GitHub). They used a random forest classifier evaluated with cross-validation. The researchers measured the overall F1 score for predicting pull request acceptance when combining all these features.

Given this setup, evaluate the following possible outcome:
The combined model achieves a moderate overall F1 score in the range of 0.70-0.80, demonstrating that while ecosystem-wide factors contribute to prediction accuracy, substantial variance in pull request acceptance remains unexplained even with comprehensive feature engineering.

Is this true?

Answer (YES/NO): NO